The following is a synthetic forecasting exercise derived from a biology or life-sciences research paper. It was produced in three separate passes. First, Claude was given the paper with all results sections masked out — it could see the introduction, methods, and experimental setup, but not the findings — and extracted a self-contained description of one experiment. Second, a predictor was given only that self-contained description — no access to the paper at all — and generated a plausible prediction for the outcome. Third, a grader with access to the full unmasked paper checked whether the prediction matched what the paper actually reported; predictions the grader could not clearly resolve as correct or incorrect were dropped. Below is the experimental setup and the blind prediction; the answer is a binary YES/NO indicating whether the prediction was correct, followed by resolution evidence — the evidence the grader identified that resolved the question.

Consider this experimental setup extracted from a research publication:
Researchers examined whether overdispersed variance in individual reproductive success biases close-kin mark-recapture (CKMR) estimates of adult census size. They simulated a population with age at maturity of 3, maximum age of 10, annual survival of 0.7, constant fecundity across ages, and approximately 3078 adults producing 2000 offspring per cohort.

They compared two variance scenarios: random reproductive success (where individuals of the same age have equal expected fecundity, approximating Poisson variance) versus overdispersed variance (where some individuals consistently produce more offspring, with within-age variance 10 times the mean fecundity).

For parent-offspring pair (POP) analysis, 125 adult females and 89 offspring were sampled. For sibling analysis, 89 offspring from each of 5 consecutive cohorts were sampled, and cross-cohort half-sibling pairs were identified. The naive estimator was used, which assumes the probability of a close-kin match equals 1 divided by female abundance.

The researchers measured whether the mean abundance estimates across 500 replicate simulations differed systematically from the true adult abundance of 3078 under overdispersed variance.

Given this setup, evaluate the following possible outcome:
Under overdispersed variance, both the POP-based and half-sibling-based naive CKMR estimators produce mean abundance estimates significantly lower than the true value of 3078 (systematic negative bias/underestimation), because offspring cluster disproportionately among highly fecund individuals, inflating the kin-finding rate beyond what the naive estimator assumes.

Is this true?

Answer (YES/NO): NO